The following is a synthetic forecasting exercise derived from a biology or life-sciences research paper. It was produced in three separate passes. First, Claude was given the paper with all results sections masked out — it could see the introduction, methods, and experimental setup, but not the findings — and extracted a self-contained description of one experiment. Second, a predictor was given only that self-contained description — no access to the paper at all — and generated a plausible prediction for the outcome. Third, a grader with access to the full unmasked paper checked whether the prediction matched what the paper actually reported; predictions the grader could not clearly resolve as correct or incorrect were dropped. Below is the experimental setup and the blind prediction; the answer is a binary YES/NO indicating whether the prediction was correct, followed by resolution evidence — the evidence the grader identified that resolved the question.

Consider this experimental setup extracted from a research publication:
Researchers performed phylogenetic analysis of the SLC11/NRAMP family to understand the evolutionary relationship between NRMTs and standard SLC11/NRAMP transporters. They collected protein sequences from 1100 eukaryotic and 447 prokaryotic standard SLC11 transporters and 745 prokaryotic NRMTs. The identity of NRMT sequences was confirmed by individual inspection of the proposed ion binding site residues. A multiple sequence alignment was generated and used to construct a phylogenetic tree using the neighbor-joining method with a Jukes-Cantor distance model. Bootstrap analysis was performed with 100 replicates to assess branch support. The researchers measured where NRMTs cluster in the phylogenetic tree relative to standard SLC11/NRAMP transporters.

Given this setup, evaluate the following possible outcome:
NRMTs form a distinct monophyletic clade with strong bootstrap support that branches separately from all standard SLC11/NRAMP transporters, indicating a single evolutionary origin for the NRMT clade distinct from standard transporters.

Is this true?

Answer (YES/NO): YES